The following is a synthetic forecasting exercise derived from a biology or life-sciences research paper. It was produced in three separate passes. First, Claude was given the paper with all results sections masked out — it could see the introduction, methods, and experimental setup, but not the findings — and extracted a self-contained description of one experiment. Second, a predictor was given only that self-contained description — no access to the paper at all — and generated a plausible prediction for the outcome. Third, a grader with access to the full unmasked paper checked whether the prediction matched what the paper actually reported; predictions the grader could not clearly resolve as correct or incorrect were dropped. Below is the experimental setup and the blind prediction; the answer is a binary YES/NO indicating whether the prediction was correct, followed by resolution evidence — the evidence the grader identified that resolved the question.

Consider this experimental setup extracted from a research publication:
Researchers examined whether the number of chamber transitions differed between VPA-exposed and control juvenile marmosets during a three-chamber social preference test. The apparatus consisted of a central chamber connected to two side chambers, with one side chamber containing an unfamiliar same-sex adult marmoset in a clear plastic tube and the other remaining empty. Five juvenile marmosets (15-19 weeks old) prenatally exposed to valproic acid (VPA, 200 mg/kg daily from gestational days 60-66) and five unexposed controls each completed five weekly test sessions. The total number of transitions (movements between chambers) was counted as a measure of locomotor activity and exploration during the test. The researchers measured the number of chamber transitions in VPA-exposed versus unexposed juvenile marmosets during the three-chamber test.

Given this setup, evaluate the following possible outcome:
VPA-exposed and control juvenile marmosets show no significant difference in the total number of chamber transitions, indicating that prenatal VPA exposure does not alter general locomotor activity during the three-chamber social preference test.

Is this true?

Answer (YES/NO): NO